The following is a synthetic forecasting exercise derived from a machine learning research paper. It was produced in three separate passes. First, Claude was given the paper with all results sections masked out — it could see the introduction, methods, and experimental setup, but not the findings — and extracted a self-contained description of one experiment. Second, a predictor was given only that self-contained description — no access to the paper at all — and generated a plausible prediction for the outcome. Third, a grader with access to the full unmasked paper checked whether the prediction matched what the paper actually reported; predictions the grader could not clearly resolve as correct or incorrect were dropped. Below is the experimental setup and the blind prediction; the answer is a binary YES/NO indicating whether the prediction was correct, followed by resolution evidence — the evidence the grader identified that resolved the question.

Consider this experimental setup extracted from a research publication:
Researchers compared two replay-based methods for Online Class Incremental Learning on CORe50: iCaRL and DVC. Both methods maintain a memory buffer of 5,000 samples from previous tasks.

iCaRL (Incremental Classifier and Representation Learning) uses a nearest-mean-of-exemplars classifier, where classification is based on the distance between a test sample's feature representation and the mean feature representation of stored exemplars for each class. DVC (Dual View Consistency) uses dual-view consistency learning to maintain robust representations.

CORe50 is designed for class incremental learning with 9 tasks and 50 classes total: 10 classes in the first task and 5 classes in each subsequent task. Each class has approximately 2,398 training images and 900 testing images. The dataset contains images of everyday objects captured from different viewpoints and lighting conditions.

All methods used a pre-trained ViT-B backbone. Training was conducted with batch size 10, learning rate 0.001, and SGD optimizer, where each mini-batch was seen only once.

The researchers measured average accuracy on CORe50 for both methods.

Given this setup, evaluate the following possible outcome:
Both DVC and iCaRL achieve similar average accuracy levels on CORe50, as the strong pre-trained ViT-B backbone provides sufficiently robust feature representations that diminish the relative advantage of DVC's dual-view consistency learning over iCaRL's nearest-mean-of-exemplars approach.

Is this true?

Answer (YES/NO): NO